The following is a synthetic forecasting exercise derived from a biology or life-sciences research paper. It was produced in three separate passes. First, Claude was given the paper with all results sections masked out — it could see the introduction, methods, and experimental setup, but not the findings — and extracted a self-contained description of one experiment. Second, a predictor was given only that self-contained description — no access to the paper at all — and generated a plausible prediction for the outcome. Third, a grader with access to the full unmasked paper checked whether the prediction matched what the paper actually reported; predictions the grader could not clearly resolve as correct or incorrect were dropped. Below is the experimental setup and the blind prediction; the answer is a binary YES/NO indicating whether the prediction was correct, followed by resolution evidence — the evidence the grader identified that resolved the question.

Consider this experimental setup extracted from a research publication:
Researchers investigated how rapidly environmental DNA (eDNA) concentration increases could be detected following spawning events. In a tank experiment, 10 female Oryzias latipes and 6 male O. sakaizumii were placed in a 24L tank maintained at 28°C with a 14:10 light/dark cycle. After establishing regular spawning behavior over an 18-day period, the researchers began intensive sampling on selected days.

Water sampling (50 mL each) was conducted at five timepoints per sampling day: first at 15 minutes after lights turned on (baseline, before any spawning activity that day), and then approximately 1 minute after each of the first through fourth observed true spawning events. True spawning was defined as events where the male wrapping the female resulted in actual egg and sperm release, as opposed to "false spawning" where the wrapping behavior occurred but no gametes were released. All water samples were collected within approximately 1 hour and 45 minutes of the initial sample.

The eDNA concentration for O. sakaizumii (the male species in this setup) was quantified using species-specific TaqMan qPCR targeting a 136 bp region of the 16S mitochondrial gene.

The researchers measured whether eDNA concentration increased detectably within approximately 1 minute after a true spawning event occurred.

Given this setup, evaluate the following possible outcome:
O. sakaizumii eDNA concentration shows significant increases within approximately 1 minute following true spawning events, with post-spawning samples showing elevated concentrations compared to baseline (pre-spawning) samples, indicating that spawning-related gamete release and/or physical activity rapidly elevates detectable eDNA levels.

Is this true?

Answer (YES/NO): YES